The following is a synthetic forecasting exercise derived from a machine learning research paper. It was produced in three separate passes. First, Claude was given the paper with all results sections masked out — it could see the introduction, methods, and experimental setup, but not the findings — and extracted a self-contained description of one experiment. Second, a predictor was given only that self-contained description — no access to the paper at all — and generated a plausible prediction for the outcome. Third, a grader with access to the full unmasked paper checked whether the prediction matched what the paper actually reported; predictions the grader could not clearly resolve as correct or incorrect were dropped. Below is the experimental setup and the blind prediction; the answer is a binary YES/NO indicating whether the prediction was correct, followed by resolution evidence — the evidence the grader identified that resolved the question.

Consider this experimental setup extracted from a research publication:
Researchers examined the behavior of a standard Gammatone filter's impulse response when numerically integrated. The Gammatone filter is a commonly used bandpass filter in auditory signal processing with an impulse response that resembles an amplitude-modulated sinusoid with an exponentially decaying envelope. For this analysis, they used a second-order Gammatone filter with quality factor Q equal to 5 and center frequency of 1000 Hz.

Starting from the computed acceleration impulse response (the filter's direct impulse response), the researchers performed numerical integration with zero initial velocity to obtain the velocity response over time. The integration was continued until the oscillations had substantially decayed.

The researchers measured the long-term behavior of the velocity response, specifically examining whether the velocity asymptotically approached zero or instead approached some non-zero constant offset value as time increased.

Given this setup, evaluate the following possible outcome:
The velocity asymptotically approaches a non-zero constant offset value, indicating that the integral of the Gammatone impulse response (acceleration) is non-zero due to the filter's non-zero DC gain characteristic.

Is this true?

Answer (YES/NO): YES